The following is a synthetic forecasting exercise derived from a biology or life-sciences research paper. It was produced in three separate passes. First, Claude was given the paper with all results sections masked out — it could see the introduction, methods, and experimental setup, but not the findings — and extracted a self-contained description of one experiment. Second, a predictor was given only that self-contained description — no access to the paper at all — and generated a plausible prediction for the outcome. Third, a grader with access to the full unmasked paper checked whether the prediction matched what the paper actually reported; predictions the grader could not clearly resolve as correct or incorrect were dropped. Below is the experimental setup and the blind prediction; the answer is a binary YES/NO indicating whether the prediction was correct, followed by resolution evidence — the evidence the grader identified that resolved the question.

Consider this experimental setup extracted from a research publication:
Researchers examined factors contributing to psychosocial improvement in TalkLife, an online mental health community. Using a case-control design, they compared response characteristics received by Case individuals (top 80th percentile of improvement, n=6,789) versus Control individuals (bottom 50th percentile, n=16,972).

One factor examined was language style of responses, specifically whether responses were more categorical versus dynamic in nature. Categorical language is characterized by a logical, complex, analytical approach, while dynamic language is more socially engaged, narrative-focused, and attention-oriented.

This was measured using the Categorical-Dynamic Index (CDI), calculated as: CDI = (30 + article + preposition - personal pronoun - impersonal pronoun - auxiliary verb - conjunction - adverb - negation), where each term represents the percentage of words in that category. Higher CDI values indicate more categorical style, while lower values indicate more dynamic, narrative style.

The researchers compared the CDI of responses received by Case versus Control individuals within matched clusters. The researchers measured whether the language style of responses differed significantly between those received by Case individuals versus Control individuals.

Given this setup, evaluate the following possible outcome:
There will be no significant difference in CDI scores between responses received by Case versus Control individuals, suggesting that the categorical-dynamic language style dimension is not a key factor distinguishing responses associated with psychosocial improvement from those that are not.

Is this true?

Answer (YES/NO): NO